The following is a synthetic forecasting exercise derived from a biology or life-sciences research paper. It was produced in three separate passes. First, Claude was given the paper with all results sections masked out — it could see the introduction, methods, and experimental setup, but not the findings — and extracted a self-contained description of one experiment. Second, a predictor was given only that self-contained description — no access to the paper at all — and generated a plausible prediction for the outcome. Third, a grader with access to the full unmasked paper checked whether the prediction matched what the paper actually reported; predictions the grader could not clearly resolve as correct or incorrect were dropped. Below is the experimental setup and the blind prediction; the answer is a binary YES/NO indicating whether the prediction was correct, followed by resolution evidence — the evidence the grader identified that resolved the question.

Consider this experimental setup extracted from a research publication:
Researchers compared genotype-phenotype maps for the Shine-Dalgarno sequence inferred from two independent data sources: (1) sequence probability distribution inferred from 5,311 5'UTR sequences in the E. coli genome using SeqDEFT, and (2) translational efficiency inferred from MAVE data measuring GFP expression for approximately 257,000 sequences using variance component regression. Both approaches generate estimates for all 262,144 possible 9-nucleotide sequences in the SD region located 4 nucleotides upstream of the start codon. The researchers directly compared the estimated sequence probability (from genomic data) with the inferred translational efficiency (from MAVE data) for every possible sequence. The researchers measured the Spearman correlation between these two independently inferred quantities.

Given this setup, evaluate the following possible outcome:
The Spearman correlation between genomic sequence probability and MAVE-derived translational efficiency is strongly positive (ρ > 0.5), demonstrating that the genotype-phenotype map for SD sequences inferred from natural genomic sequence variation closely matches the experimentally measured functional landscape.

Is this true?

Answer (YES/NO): NO